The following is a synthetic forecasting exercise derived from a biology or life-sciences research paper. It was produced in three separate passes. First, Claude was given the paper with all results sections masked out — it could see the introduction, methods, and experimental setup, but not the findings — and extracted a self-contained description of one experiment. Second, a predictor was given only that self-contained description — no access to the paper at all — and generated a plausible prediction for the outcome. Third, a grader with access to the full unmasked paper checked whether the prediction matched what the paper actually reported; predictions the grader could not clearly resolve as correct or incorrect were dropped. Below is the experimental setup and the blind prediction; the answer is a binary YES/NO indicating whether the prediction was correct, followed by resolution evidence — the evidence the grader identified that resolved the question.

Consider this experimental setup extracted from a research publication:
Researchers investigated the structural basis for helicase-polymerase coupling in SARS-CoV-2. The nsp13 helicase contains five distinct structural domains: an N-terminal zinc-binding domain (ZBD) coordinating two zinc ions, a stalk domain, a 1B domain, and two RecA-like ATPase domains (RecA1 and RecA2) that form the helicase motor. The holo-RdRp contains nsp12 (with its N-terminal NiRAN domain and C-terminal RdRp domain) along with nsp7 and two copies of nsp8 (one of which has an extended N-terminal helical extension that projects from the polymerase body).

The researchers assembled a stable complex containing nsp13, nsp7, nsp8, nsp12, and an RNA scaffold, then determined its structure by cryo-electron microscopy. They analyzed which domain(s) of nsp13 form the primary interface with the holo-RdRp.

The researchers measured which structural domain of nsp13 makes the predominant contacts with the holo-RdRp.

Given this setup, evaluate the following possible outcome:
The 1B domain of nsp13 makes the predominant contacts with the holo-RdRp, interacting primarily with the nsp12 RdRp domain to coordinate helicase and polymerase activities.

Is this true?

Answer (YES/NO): NO